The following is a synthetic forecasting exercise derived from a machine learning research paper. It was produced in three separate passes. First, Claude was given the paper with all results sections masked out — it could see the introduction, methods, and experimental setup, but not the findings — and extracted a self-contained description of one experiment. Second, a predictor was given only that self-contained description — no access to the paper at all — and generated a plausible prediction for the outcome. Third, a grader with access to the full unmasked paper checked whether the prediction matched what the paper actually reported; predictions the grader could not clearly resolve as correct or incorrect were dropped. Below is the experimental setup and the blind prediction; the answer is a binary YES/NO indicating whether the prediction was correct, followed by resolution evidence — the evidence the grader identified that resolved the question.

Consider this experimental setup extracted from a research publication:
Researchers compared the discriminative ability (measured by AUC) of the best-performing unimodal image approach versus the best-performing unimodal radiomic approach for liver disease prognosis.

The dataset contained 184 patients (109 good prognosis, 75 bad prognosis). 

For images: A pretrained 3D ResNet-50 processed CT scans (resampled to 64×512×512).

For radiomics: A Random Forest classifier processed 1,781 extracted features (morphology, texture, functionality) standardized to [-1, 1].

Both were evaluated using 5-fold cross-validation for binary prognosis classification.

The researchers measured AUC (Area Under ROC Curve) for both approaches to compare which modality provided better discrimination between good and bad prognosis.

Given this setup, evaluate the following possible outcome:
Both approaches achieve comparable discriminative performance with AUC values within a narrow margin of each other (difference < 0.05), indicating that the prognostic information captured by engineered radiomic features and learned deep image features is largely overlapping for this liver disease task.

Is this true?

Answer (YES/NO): NO